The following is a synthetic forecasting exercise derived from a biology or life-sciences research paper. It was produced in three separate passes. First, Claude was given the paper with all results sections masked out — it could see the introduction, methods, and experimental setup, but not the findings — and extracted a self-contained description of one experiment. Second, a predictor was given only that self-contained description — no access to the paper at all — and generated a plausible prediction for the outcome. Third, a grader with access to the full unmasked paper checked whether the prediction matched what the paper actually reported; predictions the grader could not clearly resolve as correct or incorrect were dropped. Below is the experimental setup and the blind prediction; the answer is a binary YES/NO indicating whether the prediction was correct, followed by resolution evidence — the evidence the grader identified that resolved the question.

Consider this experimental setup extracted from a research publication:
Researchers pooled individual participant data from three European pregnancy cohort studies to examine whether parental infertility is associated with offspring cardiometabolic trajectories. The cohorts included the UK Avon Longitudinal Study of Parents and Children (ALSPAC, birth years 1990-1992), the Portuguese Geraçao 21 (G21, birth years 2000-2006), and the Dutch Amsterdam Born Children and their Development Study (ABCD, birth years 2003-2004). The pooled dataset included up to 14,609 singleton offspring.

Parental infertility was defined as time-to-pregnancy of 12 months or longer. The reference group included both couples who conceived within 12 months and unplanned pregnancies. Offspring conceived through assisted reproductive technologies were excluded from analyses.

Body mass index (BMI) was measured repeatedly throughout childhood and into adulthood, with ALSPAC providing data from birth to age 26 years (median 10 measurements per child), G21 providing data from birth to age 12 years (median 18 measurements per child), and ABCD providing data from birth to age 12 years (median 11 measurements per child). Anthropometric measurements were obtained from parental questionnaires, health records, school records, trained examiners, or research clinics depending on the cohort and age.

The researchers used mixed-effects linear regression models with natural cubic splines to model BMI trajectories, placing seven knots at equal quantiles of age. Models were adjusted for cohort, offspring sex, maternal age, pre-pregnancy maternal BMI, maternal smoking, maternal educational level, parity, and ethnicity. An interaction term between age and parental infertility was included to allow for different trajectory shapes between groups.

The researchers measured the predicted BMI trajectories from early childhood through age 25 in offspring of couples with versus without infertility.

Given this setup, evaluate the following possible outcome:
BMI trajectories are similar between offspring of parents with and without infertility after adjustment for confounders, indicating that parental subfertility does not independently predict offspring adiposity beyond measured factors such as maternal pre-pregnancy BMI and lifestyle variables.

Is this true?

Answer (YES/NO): NO